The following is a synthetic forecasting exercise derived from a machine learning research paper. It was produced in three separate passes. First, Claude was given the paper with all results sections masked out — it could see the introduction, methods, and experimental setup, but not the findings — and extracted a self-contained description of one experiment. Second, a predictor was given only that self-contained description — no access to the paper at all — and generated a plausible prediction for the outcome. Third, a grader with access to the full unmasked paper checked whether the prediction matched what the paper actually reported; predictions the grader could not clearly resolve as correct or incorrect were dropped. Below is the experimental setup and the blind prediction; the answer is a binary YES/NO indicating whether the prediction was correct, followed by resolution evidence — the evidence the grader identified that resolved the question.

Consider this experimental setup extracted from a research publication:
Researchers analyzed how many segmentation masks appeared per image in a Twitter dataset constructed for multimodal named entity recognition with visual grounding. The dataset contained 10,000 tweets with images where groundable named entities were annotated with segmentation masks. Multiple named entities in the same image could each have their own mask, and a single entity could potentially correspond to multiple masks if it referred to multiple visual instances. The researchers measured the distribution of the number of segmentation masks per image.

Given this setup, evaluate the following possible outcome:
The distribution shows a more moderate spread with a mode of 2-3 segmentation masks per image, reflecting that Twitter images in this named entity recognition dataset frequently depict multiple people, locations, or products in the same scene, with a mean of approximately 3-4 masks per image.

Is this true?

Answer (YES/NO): NO